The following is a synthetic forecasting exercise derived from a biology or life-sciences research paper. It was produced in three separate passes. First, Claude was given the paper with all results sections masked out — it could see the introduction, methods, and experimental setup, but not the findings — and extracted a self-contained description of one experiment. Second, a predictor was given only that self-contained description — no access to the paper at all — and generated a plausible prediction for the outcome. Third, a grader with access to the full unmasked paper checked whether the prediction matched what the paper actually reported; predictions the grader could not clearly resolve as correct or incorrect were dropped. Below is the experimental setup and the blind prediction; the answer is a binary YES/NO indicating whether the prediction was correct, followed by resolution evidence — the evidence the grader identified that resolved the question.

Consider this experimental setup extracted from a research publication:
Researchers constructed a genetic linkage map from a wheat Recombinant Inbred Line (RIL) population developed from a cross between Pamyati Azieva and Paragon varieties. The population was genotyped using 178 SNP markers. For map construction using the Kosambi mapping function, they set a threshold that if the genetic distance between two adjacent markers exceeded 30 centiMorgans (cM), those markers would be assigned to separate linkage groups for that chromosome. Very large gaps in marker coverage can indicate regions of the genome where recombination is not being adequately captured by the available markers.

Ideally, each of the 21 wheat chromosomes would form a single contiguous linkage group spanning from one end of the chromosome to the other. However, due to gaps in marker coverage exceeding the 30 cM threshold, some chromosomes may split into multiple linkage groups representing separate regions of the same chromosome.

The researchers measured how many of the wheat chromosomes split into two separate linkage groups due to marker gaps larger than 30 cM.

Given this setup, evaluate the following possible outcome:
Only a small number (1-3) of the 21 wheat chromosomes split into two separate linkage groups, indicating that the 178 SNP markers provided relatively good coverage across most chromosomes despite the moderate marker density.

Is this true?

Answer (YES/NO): NO